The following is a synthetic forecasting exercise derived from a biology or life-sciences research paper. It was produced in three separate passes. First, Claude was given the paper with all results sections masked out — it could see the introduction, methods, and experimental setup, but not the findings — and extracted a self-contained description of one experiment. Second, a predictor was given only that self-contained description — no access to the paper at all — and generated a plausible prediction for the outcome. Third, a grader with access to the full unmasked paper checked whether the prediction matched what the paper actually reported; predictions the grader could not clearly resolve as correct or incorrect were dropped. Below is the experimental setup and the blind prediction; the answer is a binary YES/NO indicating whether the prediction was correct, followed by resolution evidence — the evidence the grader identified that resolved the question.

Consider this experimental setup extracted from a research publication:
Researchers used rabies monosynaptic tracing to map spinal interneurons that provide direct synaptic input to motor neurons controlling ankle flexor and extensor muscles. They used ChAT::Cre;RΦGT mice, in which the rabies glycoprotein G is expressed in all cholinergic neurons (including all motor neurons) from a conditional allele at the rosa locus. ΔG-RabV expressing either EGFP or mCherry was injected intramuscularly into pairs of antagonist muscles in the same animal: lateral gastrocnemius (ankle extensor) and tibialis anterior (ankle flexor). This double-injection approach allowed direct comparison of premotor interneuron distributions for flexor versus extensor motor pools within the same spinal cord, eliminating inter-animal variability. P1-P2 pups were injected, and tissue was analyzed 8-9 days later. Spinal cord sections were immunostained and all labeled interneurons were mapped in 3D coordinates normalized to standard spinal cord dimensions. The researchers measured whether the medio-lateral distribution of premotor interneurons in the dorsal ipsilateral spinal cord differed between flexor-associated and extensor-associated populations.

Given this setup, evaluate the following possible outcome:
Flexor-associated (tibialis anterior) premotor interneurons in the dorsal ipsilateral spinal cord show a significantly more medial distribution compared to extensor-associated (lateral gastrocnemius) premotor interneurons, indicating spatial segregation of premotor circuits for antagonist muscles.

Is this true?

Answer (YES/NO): NO